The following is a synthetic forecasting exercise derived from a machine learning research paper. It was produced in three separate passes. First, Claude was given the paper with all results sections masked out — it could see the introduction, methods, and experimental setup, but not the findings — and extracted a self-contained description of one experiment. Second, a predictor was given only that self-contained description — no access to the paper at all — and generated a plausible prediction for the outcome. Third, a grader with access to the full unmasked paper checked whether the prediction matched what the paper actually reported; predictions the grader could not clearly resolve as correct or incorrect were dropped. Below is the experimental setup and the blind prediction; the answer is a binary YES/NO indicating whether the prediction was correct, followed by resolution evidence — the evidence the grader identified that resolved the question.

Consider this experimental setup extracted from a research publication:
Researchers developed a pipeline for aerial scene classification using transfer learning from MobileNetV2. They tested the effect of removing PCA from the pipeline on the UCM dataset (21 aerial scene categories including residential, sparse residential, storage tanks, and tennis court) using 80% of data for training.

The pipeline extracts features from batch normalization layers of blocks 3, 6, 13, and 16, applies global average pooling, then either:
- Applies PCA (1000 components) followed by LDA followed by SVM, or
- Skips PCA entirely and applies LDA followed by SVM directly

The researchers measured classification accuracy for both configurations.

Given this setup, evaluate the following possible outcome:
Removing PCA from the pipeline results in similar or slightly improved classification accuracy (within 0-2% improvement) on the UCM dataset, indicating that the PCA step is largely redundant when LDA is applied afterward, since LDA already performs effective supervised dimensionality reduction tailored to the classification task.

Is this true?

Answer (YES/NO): NO